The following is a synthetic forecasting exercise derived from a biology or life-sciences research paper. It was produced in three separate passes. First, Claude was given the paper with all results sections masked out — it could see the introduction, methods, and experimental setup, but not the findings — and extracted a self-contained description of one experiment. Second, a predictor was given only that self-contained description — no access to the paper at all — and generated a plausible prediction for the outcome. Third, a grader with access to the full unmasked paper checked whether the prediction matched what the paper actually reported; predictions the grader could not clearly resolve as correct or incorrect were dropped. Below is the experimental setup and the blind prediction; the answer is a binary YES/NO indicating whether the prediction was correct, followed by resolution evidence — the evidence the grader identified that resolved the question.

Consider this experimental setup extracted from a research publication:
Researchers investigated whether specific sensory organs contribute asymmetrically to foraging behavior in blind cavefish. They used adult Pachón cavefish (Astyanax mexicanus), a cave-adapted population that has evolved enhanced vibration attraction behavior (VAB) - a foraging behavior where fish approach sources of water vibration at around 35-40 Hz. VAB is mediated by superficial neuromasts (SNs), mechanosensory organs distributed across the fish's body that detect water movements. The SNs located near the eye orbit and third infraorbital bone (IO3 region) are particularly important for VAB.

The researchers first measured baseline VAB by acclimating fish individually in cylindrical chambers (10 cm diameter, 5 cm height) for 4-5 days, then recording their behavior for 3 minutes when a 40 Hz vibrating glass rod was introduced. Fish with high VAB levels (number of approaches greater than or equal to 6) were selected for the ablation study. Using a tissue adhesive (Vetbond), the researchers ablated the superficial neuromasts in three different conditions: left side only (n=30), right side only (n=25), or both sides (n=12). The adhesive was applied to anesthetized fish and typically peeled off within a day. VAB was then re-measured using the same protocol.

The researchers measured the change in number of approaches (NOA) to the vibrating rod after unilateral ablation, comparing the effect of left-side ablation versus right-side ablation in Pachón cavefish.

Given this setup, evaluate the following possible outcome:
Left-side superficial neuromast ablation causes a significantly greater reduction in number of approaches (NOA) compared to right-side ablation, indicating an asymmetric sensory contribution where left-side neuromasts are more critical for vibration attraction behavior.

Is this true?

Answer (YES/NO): YES